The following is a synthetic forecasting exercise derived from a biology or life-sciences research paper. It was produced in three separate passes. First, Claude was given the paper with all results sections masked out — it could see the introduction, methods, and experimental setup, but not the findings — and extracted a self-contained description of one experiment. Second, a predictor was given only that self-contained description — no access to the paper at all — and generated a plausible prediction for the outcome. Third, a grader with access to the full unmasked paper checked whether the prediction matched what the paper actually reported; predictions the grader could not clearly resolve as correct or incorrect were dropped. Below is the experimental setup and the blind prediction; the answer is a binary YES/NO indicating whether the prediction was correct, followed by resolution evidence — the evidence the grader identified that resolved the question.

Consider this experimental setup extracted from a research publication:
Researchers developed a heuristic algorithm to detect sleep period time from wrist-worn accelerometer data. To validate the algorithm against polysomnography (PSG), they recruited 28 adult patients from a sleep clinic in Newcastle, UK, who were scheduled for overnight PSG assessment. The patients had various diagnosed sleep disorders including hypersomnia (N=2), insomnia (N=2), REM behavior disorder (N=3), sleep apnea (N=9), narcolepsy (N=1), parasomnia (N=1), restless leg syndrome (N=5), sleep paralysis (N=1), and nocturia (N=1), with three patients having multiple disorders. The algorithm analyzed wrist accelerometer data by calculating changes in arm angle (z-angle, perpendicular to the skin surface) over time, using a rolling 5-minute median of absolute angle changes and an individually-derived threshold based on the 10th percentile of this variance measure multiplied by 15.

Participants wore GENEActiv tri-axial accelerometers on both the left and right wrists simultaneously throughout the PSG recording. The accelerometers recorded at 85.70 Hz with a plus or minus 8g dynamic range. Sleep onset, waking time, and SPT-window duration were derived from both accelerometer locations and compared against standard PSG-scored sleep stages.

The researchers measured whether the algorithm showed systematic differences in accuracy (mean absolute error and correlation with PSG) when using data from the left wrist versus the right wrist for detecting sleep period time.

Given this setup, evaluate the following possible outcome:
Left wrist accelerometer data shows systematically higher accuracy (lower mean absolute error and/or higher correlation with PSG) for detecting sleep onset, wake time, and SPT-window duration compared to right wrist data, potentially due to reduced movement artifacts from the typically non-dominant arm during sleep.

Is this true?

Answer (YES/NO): NO